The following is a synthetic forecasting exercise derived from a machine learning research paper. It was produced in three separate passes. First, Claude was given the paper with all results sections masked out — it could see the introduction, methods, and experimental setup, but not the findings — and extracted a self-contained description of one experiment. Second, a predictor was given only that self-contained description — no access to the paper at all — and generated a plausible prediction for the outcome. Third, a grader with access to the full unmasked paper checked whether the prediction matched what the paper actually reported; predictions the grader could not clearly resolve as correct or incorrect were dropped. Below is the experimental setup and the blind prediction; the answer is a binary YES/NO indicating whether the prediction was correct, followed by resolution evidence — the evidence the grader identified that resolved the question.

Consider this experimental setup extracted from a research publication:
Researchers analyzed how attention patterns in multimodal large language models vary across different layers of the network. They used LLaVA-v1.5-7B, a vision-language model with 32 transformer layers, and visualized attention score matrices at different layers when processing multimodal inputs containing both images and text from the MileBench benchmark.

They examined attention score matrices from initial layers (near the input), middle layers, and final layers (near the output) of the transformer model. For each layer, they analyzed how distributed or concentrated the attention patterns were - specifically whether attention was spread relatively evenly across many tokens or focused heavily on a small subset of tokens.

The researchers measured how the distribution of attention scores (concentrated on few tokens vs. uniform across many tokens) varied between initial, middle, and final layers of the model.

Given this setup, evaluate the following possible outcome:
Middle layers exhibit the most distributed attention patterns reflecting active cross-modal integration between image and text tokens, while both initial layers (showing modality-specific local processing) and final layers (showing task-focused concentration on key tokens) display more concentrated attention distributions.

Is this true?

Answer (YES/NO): NO